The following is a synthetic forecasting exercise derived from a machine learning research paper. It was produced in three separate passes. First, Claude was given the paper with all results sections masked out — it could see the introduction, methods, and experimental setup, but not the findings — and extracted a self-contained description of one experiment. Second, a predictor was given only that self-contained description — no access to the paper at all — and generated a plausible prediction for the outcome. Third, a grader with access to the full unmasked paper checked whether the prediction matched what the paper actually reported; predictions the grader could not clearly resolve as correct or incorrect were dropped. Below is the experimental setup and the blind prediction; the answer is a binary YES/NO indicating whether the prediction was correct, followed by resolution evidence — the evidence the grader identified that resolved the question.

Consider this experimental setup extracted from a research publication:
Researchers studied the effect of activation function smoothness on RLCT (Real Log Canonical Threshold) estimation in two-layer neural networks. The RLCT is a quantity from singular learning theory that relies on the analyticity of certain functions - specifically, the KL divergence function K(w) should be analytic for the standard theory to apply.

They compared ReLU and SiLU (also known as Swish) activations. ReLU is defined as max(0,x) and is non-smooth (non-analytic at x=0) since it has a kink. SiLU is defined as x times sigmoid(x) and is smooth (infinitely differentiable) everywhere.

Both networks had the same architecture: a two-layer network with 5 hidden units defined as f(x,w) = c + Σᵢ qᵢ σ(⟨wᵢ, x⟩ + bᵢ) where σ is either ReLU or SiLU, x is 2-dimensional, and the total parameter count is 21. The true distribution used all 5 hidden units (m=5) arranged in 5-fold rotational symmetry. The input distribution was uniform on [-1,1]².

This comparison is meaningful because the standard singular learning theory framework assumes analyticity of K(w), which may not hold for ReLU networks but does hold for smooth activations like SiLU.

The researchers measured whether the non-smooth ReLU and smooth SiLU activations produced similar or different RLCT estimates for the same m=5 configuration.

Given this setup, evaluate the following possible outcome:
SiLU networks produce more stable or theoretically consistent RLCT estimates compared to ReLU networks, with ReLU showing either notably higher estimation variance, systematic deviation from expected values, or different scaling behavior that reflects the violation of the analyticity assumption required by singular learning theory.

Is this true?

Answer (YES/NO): NO